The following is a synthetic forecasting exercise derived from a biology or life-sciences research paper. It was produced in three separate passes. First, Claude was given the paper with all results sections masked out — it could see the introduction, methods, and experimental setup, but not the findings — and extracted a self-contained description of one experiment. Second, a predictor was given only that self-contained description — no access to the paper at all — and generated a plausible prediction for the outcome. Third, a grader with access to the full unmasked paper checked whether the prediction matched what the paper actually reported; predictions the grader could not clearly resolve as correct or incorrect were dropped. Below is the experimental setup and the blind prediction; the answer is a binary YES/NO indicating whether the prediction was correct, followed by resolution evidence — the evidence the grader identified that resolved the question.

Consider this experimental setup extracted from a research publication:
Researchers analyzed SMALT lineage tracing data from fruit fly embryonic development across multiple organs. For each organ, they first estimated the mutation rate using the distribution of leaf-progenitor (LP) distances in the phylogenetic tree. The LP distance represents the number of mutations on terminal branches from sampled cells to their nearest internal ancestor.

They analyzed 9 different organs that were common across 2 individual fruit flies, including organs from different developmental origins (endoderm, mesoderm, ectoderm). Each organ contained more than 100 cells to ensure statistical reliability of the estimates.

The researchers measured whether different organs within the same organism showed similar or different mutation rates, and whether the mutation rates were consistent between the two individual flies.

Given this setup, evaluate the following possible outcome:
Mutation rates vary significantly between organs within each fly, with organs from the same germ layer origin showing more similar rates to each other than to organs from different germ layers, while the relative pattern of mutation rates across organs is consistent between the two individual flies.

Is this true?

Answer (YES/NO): NO